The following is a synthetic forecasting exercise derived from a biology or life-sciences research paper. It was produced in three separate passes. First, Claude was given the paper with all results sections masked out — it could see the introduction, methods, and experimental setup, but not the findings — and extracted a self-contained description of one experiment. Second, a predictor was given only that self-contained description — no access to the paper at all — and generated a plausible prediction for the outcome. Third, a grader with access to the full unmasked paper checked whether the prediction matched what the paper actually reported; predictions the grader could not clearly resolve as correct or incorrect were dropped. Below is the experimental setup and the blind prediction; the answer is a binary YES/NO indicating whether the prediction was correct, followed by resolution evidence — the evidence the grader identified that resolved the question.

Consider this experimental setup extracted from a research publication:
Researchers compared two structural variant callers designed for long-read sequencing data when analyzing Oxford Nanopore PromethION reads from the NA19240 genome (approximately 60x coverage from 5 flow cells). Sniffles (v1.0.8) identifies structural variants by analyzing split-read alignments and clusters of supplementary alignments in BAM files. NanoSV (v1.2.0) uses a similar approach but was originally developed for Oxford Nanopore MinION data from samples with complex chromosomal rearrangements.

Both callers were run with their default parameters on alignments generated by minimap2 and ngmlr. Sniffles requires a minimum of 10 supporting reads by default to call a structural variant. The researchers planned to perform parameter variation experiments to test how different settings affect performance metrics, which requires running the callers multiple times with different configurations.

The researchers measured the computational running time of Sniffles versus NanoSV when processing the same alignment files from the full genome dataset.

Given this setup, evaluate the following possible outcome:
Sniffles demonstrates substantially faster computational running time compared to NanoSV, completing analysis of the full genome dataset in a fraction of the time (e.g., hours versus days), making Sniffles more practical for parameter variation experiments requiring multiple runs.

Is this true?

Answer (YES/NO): NO